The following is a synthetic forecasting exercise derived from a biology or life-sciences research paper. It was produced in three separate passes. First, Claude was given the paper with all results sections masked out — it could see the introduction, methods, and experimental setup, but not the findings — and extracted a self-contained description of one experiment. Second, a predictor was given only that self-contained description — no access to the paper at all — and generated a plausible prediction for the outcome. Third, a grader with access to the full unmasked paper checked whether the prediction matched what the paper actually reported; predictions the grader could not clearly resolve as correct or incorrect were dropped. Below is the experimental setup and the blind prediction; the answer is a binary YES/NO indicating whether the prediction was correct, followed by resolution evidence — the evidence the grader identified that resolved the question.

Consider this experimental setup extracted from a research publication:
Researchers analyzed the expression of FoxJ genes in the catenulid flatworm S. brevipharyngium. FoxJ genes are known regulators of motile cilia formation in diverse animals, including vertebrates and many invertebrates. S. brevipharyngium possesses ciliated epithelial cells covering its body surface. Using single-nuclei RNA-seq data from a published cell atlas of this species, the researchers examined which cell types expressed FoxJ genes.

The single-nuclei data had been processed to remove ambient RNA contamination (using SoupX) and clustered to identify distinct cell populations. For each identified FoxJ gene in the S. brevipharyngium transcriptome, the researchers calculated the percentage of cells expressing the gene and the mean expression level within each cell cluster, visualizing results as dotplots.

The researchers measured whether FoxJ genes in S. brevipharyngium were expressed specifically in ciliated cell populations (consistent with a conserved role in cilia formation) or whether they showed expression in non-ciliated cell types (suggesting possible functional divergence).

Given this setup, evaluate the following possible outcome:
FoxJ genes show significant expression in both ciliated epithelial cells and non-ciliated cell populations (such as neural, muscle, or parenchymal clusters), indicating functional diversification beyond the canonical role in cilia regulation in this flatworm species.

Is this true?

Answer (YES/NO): NO